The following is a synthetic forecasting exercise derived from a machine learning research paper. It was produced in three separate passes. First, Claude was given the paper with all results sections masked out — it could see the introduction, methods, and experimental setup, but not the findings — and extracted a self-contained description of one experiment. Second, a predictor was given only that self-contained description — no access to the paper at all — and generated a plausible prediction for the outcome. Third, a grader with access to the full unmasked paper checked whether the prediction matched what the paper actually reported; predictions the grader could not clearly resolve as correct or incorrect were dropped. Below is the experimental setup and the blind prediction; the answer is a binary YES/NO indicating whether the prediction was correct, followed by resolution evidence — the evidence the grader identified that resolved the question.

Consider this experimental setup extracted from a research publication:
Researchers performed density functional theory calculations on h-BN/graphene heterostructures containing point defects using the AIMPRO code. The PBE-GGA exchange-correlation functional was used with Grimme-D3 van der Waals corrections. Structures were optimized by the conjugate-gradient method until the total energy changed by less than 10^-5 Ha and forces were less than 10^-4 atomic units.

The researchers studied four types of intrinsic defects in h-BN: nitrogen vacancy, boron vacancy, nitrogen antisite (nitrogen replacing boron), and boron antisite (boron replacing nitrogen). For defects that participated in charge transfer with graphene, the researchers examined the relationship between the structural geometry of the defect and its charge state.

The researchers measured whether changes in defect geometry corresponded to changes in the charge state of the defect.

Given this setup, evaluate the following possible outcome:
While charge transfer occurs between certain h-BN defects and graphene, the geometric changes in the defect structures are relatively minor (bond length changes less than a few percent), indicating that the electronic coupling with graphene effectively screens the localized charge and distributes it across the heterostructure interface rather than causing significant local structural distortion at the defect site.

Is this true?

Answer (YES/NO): NO